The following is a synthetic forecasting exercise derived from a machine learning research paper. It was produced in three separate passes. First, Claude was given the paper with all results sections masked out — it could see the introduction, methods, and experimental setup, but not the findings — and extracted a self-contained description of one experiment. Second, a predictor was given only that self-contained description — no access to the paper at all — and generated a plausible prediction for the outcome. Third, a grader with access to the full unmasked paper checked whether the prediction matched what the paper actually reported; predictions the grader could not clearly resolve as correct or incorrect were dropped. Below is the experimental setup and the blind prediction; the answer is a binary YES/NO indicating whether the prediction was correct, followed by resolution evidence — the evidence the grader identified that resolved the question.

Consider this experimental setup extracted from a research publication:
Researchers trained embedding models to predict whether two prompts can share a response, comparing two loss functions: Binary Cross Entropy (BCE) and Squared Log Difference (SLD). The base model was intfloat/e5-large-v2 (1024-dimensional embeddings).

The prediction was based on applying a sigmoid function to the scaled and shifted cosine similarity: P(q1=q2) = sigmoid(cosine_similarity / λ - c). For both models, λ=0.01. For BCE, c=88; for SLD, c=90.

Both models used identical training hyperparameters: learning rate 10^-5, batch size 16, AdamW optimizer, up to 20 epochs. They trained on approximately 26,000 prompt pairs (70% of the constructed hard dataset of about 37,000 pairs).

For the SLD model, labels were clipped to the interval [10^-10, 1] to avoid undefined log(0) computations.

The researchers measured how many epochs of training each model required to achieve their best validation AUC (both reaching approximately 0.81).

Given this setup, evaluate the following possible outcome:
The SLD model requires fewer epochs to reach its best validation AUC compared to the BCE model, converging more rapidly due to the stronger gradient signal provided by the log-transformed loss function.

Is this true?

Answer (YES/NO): YES